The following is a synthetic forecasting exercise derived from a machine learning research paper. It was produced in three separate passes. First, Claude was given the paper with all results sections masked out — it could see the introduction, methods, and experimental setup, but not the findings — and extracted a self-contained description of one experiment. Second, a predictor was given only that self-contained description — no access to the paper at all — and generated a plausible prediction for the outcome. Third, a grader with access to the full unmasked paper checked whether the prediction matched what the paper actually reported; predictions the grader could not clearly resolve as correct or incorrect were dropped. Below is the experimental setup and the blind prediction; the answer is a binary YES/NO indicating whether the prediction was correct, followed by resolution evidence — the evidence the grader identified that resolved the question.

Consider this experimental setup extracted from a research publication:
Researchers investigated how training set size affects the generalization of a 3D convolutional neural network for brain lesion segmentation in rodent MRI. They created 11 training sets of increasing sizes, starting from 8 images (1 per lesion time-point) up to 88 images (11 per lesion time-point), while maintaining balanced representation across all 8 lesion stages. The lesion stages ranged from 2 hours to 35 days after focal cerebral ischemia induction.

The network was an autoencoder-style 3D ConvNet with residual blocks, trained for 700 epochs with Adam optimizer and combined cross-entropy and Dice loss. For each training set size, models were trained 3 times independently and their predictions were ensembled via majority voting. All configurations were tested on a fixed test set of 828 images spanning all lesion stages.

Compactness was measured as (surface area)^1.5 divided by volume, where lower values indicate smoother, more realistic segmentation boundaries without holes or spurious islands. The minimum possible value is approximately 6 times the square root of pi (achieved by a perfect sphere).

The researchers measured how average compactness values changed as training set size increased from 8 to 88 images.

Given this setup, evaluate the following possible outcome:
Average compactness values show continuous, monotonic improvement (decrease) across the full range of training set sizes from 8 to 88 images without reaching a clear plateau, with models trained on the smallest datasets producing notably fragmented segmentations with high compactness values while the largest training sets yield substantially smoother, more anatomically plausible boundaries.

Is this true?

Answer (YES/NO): NO